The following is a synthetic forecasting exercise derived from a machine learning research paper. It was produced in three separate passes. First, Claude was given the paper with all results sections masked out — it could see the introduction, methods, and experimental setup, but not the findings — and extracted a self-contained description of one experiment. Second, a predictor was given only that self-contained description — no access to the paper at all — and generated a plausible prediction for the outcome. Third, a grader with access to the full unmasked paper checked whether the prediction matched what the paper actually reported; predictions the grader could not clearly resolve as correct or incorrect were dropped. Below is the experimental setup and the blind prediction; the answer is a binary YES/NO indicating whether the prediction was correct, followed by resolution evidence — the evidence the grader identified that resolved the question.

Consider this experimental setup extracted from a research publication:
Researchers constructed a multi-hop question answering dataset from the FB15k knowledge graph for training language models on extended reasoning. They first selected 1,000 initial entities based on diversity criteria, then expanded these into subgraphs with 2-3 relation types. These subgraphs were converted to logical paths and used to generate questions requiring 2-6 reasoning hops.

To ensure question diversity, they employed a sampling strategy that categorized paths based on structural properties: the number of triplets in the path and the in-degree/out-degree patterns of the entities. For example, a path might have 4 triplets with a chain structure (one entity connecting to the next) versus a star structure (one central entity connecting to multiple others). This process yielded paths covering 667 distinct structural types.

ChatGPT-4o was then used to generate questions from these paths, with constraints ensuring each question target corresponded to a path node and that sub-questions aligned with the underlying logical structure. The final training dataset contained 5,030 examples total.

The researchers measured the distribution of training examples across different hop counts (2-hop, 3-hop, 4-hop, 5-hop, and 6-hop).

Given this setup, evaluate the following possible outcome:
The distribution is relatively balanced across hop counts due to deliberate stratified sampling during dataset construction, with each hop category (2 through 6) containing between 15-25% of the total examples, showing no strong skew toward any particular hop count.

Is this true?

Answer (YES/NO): NO